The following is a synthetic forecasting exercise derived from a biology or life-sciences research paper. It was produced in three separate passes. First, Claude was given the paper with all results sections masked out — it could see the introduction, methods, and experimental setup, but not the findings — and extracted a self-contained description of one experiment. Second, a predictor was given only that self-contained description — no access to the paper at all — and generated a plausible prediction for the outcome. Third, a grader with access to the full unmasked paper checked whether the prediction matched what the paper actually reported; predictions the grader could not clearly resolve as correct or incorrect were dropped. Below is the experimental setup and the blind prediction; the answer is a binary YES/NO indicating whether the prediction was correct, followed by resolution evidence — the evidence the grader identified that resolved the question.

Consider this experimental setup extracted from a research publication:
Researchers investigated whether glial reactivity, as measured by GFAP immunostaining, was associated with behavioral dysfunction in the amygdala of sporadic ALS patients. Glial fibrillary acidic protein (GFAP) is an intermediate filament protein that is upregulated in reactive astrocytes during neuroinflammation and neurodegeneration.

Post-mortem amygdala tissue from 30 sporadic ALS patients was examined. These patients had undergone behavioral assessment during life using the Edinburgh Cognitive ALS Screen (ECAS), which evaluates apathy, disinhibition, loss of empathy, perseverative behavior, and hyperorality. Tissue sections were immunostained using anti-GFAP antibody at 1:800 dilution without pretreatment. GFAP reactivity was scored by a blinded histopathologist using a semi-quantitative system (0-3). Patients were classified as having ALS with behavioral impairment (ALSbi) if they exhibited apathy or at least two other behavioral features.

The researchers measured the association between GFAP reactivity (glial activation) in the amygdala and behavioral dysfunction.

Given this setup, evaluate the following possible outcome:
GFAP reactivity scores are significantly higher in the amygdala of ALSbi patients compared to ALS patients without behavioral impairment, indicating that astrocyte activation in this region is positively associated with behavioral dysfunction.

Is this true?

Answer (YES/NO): NO